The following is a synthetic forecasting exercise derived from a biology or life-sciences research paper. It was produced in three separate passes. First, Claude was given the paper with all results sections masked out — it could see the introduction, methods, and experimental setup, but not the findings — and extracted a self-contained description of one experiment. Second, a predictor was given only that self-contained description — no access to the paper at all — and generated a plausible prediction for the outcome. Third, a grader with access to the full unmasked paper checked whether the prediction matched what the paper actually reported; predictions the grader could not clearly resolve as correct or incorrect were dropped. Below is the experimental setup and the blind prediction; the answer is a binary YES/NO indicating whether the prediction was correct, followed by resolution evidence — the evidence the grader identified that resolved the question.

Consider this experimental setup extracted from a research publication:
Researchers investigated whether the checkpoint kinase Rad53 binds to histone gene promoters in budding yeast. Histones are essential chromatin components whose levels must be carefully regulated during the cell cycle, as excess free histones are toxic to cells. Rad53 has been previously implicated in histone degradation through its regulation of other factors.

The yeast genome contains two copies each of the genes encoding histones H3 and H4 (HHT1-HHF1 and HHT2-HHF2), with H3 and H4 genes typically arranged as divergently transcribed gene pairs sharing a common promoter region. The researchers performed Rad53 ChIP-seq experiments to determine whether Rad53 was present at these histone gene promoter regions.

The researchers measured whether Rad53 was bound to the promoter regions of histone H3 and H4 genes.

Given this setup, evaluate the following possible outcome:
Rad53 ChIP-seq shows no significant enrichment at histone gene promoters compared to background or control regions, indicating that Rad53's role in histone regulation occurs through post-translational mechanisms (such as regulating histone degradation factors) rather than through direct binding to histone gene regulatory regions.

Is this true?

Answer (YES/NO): NO